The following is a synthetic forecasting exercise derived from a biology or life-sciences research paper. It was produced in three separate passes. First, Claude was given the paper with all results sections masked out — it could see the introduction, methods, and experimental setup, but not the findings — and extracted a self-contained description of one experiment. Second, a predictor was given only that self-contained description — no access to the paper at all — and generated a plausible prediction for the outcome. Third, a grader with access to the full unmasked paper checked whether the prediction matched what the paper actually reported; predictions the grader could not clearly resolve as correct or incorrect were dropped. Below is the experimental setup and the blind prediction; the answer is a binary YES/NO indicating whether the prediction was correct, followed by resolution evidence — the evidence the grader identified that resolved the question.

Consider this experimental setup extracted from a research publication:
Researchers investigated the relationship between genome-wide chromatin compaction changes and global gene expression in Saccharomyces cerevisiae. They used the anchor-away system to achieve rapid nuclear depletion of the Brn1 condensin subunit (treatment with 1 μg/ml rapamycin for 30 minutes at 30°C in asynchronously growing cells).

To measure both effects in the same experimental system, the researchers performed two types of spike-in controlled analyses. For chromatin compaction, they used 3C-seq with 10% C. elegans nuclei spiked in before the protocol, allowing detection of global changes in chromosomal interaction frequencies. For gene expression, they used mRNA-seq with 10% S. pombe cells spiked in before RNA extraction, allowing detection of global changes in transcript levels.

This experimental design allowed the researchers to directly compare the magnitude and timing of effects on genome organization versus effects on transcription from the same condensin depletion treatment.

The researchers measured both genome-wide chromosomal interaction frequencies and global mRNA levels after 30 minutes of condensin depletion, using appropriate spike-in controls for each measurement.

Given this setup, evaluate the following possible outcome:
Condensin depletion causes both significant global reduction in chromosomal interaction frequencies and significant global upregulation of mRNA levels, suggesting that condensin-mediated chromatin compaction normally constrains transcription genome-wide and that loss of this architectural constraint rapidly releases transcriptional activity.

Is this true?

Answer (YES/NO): NO